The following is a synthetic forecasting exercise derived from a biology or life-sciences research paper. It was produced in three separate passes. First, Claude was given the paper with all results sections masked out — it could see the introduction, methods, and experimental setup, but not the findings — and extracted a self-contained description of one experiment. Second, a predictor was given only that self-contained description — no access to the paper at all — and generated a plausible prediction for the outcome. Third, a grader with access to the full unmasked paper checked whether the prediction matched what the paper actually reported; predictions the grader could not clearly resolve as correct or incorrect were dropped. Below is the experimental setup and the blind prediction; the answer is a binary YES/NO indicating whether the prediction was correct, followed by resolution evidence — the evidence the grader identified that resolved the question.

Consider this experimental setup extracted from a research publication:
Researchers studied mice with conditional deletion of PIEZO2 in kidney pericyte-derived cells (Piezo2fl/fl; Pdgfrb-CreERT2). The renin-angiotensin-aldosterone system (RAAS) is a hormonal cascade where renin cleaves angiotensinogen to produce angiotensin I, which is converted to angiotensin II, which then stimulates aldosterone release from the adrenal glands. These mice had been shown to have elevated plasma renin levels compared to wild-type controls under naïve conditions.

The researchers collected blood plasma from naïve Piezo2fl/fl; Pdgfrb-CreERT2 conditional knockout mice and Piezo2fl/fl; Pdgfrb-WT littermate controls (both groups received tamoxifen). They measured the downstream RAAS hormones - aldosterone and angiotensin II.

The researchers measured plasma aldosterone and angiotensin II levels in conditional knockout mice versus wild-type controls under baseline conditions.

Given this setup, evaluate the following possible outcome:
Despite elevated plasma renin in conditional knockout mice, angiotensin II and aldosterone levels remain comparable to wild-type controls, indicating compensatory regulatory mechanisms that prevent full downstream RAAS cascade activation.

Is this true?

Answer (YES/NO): YES